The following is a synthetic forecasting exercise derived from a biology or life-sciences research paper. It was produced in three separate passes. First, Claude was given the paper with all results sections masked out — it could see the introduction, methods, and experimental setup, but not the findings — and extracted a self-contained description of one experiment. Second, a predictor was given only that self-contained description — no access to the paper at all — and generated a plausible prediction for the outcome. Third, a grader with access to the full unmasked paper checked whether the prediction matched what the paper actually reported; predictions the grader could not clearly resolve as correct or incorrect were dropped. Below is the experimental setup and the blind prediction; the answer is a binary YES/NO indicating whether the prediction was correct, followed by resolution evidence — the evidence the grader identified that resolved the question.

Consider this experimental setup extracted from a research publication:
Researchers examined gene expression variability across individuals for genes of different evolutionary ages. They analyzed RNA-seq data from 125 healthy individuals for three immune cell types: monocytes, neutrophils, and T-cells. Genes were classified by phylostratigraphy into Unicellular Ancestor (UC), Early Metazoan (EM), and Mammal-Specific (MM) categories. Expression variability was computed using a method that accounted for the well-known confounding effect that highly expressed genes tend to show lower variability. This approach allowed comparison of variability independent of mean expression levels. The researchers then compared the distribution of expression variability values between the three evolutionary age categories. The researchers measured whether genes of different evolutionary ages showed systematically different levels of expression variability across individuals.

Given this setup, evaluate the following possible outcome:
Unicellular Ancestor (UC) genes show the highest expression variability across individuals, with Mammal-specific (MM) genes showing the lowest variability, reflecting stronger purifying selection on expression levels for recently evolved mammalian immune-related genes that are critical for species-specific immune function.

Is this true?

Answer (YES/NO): NO